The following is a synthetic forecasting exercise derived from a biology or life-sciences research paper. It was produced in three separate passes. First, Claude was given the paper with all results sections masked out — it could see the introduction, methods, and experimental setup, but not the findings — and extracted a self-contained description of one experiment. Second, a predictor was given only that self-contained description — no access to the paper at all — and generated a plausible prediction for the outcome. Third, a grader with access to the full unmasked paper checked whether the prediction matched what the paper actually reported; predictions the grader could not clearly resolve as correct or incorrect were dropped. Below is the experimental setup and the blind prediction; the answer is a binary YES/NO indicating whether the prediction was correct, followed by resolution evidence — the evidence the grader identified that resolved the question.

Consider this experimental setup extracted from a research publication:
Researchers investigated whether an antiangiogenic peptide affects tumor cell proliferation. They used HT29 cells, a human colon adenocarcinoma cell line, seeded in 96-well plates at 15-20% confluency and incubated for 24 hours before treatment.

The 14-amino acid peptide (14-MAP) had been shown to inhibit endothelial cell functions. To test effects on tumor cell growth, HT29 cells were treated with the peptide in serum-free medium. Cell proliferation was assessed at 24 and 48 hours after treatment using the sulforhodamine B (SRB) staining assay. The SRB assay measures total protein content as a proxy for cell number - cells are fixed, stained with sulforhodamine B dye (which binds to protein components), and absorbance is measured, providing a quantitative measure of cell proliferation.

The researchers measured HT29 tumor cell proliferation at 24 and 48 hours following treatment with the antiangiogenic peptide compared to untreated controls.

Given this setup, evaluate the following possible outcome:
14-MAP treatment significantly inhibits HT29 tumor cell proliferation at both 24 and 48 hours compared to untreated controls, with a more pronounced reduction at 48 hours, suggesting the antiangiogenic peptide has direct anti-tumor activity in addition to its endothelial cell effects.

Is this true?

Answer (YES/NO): NO